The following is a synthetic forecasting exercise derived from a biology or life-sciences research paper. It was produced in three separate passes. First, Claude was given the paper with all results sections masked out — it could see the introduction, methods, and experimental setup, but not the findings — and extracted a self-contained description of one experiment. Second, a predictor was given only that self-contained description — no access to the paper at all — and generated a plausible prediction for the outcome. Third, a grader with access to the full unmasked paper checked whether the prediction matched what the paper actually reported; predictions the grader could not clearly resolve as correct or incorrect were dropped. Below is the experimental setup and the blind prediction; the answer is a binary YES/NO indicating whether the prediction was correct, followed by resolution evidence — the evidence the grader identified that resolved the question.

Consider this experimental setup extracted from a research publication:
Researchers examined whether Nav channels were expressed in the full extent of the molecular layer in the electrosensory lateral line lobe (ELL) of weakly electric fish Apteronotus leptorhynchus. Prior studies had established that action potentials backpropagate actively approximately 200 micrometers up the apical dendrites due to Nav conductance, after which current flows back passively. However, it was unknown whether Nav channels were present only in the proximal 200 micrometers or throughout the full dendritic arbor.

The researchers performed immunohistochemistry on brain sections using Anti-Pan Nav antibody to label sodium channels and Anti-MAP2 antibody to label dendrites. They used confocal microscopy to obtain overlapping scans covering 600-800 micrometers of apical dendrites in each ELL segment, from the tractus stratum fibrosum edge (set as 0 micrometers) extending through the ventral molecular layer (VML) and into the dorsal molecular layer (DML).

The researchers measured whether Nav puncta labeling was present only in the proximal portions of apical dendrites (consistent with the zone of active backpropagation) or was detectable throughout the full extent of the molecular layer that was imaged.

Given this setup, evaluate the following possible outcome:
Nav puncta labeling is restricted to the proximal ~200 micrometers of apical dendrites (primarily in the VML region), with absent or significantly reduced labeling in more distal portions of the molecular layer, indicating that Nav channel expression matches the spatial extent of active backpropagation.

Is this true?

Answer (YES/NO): NO